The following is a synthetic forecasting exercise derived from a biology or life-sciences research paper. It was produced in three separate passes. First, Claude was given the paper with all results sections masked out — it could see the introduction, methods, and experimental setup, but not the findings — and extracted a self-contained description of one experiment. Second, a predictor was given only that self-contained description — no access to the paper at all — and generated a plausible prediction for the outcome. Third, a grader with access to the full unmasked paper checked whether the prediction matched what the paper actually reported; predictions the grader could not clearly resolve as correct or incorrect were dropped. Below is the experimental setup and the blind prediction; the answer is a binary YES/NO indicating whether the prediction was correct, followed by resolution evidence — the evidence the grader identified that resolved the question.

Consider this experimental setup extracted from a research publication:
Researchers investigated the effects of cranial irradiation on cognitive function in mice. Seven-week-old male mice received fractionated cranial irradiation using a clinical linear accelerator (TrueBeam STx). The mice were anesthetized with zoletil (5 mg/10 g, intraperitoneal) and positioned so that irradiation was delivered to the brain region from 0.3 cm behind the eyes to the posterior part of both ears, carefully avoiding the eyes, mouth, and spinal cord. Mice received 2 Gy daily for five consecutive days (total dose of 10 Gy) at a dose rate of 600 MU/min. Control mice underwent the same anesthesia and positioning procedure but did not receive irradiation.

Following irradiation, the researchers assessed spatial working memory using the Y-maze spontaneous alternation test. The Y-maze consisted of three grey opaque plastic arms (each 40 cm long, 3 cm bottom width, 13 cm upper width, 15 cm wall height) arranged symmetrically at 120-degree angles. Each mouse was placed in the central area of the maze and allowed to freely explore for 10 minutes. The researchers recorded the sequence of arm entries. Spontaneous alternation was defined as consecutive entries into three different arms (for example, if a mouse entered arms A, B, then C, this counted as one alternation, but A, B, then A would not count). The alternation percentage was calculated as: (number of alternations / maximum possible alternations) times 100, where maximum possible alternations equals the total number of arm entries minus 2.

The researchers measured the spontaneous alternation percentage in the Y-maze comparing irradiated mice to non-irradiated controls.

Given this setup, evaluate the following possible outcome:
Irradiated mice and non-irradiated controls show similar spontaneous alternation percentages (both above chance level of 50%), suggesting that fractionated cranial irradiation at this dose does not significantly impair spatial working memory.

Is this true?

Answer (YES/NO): NO